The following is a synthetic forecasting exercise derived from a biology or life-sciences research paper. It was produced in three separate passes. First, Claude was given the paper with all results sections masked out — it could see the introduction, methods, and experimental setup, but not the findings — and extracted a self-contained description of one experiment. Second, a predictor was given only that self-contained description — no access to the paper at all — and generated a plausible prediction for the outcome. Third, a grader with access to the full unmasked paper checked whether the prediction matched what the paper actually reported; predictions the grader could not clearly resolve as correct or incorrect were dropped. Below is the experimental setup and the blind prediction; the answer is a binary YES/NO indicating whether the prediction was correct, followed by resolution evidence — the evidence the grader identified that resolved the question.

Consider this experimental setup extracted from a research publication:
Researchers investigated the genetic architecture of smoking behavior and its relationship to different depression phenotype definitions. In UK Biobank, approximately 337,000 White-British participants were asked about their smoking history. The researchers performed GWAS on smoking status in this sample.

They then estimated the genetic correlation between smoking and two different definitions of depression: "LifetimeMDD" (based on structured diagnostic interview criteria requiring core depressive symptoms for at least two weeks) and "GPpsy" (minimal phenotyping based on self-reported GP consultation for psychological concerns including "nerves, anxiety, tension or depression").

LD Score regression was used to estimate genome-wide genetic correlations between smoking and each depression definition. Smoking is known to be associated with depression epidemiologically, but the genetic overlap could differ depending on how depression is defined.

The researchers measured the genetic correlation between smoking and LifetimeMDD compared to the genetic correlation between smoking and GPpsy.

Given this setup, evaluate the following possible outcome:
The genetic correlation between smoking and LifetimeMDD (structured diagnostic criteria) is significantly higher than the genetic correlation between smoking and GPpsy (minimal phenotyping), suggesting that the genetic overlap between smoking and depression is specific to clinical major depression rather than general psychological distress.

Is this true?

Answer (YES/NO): NO